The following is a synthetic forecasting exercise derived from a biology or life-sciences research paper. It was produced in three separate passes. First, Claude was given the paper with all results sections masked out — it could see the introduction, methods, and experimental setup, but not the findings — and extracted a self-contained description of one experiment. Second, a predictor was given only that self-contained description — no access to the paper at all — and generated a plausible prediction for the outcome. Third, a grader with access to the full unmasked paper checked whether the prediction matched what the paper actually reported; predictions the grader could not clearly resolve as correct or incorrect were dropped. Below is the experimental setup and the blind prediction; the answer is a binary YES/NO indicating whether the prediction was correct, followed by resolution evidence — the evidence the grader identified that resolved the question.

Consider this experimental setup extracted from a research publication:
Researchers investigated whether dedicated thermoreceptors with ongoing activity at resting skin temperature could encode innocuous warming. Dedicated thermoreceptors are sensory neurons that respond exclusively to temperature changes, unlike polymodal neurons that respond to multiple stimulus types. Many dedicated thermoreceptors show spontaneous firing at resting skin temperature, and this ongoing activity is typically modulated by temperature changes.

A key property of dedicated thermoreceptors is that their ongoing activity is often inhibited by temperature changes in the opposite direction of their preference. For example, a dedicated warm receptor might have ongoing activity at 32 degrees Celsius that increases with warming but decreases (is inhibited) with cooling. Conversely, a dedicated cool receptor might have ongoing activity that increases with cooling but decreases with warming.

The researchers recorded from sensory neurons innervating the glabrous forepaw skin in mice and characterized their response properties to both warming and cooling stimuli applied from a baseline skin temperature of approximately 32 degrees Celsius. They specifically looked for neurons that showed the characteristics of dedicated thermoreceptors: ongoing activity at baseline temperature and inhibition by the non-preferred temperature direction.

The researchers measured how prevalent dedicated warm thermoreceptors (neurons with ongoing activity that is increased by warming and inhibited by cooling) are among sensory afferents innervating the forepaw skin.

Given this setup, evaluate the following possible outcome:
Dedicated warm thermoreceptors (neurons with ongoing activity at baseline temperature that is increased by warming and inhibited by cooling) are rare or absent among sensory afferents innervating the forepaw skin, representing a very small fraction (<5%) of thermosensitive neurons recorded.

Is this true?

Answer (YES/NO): YES